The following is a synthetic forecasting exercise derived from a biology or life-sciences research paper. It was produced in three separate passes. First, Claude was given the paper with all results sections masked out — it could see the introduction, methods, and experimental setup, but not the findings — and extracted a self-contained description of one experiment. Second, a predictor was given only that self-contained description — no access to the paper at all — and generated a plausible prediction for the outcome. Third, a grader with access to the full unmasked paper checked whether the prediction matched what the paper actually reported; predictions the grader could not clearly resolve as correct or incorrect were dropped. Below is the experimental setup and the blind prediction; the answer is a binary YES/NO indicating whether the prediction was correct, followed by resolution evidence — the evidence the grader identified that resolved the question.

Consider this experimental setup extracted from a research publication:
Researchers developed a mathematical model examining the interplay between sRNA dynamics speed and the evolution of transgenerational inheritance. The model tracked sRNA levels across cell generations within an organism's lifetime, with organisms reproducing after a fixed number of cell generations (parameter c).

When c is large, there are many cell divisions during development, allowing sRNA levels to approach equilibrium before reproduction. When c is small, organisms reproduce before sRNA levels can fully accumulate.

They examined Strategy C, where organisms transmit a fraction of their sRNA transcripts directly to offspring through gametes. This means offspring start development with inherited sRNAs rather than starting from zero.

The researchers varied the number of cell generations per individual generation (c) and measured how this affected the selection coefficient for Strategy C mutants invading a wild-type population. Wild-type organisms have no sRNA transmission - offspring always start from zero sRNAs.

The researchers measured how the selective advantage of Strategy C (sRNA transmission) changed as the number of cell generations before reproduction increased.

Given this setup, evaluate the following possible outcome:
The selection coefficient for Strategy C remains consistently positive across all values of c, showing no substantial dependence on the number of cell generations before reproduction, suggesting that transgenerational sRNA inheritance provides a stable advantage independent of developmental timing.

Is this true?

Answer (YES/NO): NO